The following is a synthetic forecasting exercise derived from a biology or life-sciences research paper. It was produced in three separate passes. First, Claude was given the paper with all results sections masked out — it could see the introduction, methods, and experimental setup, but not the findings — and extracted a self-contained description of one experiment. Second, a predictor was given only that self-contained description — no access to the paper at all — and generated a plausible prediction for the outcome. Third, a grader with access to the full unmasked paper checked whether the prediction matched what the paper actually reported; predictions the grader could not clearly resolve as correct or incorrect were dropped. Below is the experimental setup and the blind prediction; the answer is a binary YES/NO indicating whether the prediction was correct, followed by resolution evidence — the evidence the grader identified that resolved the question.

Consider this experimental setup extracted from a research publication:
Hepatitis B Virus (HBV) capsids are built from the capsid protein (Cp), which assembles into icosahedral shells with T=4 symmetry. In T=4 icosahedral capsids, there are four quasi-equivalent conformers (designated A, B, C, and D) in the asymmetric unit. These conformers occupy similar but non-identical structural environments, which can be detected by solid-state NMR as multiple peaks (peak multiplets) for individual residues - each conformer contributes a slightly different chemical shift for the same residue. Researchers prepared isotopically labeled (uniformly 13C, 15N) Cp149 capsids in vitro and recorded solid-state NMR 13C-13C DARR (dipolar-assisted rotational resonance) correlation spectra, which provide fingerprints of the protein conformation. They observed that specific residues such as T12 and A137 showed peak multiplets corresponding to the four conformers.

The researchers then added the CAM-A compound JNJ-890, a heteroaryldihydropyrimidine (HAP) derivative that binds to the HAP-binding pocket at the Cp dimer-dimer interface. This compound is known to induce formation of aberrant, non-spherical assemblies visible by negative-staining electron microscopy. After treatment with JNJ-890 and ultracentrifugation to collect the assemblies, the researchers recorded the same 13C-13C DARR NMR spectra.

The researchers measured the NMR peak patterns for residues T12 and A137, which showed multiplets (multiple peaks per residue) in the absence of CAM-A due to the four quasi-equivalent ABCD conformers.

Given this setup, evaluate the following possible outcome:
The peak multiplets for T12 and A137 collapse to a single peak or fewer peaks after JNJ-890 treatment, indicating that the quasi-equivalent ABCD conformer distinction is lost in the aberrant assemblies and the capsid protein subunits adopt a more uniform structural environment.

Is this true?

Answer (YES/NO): YES